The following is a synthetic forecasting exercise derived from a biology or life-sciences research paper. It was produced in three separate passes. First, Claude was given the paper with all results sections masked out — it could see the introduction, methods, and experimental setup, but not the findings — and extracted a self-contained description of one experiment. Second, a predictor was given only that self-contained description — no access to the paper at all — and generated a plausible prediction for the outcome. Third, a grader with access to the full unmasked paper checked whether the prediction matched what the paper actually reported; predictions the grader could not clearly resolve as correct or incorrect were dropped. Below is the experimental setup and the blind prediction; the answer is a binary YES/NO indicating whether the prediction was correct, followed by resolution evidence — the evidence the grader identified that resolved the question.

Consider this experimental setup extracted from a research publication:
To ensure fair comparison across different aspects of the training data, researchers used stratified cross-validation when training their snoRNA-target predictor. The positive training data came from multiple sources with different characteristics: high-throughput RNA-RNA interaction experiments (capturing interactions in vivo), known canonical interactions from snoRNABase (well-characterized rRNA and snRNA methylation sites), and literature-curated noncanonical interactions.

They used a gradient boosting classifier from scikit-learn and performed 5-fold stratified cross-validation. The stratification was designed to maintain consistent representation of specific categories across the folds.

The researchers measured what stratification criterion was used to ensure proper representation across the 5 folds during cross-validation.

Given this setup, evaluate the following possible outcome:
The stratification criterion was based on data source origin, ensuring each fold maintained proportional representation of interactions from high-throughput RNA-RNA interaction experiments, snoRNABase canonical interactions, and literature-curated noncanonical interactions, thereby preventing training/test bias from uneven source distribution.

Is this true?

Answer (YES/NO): NO